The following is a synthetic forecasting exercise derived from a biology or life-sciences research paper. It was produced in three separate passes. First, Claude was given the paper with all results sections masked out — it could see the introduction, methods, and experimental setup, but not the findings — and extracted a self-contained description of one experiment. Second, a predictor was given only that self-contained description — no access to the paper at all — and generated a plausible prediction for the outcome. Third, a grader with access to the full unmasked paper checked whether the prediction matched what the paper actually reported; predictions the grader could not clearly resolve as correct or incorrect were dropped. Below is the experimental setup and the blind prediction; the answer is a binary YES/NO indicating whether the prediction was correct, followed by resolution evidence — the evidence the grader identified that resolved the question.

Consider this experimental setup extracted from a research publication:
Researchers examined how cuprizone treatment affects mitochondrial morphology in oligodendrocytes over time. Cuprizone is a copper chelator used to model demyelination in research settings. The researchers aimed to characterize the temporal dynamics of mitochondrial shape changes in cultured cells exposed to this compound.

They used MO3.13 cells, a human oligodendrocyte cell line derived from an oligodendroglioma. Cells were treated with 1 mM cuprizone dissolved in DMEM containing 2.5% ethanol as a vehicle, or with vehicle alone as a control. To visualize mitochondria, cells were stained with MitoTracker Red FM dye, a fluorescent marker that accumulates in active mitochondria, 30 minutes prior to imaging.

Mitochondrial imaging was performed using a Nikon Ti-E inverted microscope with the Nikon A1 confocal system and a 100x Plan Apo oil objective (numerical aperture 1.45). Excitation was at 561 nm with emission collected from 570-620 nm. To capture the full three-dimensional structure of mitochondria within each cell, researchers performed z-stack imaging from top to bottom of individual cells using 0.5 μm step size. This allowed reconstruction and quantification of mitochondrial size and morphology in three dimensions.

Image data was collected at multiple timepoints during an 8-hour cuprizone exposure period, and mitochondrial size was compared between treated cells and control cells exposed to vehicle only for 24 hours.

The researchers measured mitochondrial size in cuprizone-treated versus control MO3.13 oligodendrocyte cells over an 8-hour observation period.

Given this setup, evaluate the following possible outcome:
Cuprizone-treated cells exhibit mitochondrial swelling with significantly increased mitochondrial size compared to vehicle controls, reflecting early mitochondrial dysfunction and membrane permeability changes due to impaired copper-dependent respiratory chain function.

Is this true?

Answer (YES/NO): NO